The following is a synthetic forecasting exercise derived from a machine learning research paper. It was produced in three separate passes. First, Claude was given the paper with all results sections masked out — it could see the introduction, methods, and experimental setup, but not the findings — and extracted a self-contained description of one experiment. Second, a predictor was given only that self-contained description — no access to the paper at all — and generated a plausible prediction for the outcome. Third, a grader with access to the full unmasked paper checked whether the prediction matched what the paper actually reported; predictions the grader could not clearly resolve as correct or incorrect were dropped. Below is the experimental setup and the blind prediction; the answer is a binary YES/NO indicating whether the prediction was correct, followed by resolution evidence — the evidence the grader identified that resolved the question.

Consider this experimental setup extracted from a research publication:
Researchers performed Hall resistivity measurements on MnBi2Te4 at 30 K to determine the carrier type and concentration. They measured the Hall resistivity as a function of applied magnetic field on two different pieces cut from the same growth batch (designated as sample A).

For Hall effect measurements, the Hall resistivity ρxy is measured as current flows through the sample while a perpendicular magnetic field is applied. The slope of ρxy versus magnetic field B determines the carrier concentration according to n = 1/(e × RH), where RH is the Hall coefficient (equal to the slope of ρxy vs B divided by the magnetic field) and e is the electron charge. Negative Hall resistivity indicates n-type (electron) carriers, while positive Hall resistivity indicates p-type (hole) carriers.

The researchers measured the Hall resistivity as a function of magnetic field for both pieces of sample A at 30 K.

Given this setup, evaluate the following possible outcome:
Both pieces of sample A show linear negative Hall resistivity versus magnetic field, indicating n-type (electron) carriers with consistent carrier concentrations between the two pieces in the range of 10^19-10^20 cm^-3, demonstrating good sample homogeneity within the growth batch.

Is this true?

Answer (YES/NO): YES